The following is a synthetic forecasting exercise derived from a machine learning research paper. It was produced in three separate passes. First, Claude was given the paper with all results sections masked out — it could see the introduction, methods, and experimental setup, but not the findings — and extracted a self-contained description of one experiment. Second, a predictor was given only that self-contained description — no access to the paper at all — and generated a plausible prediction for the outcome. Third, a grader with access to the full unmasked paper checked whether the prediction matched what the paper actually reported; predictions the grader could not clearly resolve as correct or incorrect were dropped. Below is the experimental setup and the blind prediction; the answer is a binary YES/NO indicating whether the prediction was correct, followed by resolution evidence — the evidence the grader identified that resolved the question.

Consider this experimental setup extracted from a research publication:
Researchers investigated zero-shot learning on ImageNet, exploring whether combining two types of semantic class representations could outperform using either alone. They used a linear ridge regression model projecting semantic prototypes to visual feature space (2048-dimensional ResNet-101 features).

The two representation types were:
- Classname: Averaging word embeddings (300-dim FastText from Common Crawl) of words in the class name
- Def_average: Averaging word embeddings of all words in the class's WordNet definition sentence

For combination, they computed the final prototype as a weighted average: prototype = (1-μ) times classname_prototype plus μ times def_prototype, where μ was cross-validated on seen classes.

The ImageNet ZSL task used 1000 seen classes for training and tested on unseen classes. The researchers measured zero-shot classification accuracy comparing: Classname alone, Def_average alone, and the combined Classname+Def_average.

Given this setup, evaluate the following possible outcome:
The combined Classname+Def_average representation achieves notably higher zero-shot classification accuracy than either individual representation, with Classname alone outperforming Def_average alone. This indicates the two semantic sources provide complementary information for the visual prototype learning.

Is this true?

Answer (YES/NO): YES